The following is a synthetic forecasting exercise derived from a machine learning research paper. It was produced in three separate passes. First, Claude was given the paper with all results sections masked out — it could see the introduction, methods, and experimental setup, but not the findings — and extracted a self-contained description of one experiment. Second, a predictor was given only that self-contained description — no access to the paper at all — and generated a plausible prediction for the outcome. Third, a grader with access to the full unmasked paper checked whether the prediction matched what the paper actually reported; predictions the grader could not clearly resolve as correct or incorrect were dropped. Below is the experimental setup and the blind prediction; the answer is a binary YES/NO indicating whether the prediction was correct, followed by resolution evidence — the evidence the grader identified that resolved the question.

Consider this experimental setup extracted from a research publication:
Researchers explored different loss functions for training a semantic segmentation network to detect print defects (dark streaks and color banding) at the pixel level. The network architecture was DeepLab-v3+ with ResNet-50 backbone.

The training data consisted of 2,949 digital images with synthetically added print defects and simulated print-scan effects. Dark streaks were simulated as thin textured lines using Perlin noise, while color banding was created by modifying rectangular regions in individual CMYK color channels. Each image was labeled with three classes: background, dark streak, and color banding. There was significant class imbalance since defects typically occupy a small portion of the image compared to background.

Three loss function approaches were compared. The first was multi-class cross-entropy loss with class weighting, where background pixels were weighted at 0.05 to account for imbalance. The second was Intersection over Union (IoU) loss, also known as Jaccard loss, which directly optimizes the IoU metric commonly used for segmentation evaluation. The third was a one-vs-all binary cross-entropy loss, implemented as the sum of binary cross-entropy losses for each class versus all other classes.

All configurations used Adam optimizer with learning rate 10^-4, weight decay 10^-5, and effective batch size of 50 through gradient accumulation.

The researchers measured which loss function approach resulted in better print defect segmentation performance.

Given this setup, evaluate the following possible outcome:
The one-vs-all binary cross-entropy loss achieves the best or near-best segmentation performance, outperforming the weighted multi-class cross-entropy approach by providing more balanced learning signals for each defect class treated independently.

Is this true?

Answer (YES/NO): NO